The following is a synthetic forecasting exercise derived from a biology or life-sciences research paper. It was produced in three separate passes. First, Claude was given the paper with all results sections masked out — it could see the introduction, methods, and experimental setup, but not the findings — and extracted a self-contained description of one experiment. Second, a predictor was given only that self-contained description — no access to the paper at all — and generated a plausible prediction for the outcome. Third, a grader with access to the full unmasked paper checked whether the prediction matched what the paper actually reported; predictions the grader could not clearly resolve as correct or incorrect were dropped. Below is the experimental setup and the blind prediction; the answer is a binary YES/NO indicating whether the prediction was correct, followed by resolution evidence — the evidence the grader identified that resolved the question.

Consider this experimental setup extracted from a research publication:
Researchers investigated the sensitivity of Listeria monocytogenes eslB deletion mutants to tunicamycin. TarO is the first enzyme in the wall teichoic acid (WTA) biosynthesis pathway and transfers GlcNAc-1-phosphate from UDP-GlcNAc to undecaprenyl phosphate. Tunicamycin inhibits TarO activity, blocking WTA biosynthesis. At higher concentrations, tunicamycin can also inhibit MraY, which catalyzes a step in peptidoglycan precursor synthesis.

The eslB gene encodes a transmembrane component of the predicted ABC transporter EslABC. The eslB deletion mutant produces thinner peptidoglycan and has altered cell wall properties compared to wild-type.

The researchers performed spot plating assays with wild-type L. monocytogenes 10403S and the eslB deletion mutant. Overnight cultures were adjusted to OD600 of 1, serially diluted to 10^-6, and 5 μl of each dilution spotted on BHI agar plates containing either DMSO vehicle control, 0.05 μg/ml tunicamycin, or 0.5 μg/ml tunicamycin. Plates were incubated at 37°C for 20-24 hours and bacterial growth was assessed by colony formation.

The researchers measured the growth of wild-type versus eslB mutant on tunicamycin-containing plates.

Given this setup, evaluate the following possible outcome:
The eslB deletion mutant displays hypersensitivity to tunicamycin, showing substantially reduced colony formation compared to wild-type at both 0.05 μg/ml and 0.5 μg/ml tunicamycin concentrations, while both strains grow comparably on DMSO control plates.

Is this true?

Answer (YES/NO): NO